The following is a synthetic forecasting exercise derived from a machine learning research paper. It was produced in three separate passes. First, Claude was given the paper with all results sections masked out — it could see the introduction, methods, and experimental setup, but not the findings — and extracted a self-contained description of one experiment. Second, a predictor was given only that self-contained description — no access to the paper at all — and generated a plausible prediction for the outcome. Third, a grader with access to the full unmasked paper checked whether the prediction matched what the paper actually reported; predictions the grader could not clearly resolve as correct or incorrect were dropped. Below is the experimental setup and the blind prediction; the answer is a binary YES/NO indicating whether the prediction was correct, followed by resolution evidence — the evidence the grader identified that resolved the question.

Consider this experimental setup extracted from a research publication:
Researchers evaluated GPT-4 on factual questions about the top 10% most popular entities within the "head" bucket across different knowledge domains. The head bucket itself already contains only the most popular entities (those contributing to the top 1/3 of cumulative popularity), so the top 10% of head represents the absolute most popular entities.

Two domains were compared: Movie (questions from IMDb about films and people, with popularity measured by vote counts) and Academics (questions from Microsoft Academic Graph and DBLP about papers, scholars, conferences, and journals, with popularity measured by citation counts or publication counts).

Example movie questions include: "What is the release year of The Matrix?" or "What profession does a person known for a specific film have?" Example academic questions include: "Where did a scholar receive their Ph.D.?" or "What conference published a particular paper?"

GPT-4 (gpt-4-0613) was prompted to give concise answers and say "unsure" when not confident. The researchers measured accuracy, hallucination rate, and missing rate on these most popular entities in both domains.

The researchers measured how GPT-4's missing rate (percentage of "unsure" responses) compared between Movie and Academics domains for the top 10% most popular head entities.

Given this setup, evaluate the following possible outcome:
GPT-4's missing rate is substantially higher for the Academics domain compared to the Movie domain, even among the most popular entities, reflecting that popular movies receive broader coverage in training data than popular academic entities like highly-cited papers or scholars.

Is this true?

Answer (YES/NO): YES